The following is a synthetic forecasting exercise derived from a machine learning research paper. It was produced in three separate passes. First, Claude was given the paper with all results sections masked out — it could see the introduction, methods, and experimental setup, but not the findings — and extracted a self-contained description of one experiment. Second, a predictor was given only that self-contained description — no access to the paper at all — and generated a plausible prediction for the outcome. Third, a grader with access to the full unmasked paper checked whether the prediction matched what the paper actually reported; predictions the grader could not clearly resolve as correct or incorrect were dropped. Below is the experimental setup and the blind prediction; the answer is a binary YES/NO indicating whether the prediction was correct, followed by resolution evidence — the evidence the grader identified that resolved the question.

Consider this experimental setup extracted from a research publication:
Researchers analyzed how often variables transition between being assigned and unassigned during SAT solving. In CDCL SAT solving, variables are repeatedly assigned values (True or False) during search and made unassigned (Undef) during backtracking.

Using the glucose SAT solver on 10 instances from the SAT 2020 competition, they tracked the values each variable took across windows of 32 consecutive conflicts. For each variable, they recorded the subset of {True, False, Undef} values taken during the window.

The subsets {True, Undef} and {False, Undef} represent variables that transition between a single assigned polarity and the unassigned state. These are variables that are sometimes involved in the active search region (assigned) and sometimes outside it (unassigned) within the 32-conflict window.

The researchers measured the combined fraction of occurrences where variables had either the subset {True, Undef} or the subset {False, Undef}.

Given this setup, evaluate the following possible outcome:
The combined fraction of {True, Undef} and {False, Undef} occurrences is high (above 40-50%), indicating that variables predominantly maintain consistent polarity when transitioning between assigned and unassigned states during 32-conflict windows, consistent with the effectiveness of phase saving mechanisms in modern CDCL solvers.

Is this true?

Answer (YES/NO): NO